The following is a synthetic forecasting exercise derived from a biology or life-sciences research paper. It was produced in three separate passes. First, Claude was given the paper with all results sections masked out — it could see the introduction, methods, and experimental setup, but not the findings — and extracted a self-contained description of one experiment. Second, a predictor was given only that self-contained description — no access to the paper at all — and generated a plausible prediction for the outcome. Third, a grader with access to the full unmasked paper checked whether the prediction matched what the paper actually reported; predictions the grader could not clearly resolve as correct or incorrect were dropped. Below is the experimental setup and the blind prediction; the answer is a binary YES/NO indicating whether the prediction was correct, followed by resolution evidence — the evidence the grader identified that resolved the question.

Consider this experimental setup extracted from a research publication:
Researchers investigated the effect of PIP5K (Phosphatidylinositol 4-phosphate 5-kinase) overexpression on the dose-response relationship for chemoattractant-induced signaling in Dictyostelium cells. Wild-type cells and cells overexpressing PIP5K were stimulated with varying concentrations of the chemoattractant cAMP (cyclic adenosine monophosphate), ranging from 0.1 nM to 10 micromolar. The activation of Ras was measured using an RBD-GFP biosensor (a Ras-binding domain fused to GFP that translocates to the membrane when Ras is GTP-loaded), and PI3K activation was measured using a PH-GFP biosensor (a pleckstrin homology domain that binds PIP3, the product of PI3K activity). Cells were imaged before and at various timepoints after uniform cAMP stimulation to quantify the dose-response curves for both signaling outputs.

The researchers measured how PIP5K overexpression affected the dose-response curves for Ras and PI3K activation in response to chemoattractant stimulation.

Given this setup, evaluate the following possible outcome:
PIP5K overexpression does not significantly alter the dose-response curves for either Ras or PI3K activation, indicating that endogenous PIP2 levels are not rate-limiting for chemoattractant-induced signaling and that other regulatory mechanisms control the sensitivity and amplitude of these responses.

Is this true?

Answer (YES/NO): NO